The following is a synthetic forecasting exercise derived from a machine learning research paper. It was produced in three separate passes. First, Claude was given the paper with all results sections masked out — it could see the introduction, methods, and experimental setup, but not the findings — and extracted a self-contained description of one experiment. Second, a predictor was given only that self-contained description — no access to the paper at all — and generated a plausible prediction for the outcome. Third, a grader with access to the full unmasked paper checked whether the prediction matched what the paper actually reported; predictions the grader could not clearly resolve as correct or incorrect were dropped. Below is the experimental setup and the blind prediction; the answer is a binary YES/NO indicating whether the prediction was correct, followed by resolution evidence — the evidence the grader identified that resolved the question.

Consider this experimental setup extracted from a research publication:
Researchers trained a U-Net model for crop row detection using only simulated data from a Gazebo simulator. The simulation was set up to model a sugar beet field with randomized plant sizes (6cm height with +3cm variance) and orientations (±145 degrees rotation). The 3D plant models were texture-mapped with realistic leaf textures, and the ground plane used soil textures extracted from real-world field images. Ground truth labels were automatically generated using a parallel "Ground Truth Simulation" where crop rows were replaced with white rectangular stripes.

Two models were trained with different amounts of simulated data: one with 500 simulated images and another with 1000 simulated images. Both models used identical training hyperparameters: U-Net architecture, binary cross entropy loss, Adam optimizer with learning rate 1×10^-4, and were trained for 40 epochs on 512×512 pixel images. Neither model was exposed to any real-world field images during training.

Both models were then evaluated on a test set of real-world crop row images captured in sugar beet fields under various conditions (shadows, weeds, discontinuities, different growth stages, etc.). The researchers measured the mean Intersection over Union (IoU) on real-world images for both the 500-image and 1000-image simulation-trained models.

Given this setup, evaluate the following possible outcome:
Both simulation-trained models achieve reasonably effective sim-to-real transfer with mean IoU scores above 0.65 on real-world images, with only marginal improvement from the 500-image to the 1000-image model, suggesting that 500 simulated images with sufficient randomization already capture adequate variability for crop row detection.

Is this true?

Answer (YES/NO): NO